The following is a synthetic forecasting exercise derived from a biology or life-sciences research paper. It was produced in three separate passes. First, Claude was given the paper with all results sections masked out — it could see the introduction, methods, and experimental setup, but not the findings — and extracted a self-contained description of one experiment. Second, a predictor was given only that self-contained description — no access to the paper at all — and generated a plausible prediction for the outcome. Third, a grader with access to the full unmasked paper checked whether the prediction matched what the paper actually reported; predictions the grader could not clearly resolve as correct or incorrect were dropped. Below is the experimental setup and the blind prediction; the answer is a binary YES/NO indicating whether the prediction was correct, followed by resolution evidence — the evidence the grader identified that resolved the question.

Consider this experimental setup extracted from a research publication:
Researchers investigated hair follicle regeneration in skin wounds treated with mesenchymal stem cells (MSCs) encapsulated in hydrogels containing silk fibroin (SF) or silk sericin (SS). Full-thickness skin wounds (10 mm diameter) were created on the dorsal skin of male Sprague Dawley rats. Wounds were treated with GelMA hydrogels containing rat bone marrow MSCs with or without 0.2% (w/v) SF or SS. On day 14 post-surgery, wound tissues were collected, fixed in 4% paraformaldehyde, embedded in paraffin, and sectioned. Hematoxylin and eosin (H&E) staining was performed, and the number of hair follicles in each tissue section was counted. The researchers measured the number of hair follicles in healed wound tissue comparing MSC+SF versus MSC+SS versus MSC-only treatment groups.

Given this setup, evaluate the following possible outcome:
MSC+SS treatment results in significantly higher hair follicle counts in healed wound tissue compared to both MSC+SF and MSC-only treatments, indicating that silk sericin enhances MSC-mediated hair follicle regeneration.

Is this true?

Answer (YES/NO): NO